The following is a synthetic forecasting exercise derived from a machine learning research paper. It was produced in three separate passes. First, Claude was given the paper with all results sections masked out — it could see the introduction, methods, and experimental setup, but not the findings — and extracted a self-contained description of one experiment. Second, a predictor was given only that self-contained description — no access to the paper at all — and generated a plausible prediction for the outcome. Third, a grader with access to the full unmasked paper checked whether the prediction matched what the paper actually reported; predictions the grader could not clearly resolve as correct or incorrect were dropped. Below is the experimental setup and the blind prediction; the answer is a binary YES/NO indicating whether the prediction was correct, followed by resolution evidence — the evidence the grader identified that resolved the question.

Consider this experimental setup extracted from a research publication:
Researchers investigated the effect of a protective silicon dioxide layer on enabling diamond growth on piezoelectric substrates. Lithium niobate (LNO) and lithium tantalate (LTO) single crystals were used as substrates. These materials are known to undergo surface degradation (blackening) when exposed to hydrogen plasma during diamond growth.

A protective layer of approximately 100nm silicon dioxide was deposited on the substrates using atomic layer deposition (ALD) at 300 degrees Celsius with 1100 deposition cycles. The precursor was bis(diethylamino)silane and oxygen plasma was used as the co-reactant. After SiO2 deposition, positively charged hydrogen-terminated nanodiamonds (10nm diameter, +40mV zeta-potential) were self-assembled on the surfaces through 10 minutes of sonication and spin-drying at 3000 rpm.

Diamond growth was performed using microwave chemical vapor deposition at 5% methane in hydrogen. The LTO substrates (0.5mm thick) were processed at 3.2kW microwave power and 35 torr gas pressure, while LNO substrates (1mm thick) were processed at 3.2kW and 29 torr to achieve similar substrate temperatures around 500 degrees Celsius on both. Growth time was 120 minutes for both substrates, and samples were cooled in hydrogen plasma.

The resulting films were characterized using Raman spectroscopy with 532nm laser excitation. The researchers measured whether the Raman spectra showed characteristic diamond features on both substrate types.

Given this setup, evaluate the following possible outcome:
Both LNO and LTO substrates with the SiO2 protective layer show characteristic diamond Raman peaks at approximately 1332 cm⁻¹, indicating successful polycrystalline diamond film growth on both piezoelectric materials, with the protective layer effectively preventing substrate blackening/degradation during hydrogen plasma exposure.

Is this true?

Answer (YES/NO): YES